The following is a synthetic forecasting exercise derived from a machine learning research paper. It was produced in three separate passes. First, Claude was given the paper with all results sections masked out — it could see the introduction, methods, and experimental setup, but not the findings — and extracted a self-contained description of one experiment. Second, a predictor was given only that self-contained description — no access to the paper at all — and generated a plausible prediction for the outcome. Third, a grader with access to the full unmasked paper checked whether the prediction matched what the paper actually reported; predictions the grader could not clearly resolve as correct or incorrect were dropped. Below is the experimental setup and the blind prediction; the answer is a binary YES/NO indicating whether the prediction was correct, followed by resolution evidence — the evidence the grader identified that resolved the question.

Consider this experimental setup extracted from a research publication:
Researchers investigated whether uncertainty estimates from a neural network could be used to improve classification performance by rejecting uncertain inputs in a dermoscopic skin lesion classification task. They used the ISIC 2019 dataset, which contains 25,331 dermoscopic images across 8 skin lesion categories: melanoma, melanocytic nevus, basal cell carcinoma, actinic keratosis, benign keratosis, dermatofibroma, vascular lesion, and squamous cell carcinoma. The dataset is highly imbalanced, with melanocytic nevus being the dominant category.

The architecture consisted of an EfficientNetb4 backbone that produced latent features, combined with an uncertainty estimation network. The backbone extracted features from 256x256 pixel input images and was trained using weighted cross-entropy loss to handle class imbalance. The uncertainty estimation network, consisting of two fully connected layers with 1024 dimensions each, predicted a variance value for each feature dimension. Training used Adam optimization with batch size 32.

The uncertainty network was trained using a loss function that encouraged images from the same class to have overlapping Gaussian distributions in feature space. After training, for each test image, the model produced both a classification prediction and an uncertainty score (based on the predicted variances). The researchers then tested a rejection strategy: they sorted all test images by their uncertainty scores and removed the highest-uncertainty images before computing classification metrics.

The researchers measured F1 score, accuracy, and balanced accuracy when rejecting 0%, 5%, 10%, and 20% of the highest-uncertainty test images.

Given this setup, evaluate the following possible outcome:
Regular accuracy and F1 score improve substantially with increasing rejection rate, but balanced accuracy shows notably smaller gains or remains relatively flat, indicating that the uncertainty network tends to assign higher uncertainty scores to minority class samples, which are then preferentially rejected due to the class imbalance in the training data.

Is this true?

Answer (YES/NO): NO